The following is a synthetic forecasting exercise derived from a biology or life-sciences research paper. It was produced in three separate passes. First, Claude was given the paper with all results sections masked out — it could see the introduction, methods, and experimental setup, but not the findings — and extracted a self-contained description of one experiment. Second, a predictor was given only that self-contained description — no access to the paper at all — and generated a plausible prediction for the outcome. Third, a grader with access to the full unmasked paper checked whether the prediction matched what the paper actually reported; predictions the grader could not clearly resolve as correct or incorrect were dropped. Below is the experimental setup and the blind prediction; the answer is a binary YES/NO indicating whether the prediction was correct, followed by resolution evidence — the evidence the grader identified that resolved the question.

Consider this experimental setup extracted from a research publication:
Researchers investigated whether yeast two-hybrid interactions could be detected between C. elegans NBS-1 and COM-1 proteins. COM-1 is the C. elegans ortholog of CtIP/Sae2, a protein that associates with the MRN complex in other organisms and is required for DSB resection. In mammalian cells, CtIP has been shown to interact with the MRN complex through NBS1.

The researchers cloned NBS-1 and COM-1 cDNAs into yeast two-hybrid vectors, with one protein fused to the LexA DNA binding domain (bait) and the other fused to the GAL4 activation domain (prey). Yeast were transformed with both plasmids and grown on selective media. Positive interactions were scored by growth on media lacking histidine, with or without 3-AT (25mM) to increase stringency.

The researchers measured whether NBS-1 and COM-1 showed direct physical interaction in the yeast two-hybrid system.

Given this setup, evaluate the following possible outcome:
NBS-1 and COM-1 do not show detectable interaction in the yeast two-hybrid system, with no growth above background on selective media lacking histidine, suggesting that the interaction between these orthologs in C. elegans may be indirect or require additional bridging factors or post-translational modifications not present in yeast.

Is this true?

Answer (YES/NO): NO